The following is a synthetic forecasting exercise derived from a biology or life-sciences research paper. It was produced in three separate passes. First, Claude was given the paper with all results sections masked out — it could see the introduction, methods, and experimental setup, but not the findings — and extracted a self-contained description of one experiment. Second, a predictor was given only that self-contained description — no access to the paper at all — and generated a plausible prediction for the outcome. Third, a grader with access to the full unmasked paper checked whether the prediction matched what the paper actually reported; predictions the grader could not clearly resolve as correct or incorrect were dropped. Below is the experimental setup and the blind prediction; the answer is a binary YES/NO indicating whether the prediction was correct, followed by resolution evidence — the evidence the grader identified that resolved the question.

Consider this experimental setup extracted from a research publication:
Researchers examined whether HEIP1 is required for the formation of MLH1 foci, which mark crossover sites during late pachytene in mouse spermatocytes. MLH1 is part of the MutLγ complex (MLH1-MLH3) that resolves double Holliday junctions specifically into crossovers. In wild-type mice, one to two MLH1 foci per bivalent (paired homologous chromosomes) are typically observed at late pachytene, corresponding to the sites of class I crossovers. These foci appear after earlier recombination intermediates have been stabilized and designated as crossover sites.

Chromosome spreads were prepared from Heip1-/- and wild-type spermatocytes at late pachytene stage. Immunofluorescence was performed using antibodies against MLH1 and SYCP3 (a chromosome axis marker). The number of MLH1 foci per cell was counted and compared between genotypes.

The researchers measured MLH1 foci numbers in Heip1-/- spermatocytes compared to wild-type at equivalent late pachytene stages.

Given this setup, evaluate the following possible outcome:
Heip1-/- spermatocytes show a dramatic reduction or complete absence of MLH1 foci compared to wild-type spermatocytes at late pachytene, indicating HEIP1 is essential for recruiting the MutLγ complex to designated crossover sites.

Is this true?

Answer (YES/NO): YES